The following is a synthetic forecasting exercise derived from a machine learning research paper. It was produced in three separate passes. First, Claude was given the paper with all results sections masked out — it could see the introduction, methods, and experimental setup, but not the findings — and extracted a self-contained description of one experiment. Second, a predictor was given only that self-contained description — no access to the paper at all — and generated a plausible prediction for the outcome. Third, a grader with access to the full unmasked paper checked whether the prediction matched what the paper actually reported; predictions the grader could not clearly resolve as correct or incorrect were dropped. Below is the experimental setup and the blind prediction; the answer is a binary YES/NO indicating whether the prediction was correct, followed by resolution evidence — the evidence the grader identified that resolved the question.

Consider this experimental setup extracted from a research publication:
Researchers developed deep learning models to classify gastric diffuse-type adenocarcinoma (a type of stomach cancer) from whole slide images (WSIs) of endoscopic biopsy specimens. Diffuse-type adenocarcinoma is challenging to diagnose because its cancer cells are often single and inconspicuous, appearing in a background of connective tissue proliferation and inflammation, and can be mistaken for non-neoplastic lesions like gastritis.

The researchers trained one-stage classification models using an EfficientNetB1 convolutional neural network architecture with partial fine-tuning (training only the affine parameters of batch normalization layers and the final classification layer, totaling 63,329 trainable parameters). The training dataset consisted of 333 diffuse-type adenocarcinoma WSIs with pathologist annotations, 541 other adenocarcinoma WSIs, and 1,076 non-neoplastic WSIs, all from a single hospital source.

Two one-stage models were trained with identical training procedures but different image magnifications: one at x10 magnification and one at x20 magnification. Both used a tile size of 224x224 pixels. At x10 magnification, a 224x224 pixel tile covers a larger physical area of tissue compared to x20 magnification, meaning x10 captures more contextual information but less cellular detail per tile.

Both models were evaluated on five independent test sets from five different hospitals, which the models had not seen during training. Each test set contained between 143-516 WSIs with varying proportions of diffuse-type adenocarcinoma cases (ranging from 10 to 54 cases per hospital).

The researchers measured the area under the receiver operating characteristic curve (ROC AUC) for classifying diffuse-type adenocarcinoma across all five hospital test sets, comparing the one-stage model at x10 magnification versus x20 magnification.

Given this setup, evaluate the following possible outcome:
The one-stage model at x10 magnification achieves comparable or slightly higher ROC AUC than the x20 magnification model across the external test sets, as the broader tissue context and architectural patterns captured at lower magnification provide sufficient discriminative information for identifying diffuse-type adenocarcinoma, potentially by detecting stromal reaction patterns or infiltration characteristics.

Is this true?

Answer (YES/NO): NO